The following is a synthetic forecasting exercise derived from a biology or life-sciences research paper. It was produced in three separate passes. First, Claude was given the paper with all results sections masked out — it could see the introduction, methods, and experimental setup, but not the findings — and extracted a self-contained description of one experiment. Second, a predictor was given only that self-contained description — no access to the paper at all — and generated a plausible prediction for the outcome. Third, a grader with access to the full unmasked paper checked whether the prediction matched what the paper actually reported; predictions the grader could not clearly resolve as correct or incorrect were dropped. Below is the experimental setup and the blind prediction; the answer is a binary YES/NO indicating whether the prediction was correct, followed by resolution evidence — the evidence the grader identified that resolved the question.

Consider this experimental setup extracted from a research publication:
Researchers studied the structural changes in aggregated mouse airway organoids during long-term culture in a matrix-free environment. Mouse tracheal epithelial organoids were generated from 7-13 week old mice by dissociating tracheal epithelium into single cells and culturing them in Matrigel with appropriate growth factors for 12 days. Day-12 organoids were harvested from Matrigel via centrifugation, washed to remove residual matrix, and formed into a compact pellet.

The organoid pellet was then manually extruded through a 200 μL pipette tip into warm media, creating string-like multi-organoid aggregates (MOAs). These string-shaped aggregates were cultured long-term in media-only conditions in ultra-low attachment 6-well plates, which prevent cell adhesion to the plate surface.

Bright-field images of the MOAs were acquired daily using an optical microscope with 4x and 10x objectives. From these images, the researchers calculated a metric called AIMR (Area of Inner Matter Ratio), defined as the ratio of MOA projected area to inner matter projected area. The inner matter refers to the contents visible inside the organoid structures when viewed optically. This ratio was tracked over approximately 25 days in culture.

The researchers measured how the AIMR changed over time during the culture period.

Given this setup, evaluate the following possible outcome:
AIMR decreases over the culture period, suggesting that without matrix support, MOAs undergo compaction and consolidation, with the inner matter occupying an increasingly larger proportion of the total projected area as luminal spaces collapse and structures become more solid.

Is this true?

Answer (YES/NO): NO